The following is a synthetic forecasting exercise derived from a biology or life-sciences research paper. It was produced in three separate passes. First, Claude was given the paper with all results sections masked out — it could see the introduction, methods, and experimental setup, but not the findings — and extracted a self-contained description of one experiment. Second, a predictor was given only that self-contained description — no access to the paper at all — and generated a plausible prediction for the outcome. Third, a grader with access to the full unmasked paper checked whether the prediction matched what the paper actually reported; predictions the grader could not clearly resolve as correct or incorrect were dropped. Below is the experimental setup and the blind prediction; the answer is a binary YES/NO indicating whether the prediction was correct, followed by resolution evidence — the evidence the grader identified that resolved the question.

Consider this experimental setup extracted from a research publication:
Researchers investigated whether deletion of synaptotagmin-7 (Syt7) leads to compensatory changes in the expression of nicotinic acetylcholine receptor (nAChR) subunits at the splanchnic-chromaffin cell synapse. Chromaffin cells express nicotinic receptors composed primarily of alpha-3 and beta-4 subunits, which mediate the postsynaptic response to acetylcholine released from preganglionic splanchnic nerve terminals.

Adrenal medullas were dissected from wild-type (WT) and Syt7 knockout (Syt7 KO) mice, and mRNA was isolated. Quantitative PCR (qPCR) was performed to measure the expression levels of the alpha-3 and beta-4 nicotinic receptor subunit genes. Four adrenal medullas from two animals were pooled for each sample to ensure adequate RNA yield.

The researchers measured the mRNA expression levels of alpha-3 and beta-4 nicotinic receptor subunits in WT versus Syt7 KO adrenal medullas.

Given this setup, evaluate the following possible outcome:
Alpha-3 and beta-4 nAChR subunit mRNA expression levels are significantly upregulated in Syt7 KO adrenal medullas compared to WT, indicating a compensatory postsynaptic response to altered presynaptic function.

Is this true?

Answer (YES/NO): NO